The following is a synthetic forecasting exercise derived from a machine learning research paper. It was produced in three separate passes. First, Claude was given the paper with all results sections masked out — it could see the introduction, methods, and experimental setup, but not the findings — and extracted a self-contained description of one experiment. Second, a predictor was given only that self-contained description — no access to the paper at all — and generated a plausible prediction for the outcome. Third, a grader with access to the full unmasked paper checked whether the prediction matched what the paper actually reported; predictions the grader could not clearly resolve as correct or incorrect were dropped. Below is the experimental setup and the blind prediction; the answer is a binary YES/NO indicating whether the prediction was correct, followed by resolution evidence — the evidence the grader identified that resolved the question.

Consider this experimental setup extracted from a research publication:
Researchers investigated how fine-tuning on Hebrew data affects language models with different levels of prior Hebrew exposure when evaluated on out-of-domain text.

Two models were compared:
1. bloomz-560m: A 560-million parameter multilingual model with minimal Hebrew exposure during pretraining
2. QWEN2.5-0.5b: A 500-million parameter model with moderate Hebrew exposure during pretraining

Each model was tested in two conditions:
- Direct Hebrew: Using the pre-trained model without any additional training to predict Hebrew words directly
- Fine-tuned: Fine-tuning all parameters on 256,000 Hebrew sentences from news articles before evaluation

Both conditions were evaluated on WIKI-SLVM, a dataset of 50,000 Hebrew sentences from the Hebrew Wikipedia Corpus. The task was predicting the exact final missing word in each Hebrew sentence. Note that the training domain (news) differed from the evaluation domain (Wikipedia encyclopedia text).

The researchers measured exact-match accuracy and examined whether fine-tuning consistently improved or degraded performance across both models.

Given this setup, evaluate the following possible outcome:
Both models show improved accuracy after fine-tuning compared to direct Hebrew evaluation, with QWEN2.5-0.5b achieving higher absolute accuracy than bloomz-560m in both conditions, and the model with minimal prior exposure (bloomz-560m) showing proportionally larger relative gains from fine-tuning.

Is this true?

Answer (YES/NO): NO